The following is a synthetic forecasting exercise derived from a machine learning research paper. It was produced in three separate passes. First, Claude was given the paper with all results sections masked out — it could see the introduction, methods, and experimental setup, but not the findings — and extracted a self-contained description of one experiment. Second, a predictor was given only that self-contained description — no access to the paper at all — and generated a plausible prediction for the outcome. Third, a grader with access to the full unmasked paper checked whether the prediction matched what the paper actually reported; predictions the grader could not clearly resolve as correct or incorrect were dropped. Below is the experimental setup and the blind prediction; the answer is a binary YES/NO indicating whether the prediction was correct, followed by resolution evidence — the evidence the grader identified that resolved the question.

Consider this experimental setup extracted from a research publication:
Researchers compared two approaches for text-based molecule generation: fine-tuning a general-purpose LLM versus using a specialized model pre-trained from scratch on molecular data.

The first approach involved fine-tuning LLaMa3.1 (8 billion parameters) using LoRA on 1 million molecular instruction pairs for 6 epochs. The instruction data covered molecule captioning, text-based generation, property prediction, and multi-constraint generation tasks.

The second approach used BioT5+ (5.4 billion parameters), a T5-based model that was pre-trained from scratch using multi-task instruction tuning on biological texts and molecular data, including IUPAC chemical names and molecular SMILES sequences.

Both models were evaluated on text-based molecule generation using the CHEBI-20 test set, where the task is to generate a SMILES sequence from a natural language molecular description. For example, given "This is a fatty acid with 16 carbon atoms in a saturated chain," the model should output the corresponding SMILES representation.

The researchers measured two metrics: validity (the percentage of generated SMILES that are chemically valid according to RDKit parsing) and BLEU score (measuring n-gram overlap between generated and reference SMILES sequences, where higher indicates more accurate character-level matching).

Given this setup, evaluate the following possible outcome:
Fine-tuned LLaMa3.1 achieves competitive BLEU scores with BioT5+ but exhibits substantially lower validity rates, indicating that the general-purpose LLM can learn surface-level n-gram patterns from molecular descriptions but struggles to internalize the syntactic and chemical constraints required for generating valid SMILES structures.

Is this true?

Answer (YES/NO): NO